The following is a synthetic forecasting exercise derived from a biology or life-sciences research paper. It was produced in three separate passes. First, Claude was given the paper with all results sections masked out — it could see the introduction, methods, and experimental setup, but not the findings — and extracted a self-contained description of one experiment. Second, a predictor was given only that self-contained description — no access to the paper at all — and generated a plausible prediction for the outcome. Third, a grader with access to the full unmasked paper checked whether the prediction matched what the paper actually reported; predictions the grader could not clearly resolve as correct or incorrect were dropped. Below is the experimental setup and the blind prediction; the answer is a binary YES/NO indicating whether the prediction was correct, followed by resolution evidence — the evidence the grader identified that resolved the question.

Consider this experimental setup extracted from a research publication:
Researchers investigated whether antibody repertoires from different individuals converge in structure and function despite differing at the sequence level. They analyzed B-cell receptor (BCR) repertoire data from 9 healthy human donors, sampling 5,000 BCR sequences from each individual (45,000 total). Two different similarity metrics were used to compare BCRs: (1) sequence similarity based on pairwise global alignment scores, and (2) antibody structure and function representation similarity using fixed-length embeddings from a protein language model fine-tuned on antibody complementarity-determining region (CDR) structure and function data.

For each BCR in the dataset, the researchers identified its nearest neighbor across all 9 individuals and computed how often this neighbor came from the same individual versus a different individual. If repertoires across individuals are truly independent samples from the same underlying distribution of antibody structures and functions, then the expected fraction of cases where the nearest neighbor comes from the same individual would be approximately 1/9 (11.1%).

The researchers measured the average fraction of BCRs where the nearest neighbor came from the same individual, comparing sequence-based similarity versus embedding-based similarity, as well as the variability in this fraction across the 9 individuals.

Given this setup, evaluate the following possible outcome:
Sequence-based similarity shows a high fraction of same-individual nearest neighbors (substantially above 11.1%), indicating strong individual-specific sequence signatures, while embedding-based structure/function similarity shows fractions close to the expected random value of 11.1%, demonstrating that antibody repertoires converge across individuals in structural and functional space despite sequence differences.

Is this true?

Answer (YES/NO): YES